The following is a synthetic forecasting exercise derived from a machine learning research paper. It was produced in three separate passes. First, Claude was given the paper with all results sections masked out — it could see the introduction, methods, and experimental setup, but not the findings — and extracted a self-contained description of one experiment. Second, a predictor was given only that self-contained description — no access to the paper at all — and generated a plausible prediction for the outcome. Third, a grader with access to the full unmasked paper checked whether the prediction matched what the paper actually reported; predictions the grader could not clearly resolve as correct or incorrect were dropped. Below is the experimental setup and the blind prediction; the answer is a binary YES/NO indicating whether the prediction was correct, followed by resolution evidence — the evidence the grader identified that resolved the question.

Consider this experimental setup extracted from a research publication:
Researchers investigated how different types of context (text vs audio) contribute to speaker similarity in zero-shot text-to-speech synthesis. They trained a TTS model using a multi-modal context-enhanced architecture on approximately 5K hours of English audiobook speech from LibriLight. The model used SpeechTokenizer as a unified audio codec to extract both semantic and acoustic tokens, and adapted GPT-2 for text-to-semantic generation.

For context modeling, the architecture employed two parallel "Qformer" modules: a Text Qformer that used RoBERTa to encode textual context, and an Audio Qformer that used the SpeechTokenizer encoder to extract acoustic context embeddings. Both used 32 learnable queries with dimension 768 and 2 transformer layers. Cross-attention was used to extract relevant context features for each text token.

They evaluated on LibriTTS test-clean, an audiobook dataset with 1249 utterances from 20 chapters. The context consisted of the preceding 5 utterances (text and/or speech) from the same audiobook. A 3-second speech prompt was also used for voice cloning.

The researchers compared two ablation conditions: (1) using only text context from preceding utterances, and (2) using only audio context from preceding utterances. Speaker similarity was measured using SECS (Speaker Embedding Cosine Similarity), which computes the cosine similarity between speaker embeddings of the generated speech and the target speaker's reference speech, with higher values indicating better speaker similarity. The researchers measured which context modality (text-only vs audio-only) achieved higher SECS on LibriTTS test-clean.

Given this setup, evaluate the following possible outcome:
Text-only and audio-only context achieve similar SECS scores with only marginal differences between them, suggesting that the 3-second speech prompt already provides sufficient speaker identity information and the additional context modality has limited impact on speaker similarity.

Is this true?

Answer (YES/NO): NO